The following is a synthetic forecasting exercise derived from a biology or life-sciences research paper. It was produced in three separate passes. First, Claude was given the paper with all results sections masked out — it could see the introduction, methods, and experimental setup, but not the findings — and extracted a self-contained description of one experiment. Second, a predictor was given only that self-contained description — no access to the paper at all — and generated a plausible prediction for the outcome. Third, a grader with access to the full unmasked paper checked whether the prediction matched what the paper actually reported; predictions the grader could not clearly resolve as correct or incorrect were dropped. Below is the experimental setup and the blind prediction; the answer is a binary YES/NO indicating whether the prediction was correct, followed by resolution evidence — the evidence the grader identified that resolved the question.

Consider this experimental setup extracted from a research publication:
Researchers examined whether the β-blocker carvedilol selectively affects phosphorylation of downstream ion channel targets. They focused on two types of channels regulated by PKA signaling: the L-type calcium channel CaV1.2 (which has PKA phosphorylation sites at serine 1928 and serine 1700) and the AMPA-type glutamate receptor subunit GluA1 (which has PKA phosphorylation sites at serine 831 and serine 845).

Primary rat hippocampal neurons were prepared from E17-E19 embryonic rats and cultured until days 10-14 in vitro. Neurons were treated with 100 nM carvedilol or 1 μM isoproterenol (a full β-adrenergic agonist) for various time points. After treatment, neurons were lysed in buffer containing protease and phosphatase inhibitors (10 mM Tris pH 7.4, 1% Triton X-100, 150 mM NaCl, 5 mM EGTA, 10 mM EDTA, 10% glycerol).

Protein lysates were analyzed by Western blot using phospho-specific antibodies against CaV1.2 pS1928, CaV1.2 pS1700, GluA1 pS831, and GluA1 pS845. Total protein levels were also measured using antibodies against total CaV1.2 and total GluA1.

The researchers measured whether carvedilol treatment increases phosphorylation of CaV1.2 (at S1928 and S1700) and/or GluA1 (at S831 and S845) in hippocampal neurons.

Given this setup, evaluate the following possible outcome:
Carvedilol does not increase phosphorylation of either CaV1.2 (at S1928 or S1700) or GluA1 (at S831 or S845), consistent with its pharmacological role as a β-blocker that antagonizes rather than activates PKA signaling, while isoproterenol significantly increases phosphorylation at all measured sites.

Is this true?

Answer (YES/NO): NO